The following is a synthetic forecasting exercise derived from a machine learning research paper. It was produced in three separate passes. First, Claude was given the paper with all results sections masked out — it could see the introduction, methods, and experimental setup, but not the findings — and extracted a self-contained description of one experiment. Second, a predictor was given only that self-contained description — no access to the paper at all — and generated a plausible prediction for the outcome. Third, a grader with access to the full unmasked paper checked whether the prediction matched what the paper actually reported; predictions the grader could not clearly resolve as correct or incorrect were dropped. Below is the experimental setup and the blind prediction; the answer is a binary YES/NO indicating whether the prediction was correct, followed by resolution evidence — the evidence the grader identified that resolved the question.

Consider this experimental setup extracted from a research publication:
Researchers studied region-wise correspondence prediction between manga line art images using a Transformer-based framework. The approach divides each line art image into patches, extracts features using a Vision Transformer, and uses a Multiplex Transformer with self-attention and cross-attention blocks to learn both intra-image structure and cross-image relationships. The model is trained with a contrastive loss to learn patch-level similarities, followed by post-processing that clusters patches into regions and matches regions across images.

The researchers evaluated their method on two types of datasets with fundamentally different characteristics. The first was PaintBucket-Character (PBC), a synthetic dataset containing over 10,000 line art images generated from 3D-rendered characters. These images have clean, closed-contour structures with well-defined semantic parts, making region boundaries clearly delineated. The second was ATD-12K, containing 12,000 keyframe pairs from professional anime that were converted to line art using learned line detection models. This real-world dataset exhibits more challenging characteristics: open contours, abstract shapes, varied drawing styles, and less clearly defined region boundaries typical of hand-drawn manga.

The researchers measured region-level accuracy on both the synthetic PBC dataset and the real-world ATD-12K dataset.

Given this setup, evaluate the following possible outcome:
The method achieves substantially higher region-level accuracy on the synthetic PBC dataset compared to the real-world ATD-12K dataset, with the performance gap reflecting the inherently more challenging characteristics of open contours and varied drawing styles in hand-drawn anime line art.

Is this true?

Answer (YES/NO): NO